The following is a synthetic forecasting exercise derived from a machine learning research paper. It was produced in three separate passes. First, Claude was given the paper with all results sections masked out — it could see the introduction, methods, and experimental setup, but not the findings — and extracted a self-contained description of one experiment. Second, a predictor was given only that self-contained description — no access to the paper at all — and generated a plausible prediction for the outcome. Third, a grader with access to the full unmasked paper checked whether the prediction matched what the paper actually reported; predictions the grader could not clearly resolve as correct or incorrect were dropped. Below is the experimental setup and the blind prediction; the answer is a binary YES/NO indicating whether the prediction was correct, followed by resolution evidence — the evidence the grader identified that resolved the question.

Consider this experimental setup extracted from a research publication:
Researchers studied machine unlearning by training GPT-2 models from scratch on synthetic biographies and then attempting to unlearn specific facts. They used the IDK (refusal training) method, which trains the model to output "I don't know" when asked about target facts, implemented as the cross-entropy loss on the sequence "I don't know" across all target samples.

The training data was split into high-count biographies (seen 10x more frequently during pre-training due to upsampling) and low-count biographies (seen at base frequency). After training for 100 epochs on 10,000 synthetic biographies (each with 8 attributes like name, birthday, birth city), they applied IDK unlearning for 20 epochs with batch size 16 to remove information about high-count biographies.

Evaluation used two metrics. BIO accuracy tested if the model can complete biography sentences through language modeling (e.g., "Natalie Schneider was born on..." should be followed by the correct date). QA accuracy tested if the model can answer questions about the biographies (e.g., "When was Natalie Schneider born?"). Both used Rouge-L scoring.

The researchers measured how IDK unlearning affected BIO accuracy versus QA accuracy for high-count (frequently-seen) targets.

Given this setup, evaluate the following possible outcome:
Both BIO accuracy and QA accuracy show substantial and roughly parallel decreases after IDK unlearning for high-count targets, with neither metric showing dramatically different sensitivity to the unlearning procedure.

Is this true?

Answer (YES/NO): NO